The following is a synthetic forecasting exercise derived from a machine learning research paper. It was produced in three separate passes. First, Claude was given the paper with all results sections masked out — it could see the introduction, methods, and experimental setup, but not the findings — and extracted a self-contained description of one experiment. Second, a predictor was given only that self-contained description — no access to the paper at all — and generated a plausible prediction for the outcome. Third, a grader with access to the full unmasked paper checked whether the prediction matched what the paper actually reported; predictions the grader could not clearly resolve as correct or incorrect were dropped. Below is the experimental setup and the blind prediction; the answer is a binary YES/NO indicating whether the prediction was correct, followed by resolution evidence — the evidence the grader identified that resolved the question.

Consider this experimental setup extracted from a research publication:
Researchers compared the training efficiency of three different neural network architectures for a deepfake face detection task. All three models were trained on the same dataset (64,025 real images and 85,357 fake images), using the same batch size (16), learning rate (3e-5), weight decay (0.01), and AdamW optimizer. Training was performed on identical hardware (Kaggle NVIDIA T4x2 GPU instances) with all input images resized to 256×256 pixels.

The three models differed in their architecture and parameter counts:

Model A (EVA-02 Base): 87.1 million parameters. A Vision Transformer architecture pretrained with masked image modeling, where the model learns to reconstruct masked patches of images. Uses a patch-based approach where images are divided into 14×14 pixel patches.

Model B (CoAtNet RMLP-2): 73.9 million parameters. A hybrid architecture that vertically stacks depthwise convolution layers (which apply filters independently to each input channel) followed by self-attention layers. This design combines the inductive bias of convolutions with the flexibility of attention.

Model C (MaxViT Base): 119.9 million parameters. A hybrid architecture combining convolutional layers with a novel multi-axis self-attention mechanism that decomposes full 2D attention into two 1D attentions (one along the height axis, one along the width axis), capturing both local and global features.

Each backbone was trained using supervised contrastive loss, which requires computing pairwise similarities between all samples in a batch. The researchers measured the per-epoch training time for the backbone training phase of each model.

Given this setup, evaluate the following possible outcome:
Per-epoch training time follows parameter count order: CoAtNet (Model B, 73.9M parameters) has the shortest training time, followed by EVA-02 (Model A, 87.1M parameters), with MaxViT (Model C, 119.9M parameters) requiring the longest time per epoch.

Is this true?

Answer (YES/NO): YES